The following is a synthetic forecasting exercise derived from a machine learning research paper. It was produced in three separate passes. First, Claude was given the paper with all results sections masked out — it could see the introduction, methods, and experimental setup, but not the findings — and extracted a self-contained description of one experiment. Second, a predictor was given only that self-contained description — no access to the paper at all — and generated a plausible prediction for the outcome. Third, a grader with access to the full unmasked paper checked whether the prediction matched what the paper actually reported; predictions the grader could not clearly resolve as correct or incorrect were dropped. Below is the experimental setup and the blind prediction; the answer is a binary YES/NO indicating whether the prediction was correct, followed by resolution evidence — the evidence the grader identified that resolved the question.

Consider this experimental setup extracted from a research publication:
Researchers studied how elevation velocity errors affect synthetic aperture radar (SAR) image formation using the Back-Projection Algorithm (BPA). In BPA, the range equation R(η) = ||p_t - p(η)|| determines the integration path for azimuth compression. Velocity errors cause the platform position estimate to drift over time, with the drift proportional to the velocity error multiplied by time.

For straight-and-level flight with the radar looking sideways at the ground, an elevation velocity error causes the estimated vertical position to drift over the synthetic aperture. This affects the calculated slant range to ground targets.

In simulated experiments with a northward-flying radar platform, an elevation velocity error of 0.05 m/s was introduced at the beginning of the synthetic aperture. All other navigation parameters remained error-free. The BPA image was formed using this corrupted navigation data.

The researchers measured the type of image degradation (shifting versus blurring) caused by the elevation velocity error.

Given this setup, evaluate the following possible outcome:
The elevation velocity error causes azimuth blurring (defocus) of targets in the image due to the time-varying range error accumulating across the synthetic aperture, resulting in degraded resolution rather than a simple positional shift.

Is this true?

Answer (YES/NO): NO